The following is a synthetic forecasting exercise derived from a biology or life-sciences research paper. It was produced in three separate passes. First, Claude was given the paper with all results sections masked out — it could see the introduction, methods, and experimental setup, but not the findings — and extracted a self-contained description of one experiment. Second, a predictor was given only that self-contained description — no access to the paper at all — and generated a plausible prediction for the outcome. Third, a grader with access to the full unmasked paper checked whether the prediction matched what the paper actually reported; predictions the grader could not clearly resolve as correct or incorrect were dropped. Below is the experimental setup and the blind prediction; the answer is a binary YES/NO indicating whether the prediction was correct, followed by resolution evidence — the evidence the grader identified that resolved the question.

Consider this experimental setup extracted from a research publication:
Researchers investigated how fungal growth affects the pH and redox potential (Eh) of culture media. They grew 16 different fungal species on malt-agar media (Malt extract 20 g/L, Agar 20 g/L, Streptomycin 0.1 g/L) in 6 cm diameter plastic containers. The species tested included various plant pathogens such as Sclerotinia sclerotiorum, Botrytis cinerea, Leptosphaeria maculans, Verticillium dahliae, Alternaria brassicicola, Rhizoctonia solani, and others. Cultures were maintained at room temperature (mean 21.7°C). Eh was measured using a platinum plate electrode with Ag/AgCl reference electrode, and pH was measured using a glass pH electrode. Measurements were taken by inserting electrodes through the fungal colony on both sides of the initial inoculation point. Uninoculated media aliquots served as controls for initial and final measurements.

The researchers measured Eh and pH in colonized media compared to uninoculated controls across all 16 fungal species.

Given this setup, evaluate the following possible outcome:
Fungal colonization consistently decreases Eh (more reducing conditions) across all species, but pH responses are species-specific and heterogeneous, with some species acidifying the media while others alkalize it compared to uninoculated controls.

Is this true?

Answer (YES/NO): NO